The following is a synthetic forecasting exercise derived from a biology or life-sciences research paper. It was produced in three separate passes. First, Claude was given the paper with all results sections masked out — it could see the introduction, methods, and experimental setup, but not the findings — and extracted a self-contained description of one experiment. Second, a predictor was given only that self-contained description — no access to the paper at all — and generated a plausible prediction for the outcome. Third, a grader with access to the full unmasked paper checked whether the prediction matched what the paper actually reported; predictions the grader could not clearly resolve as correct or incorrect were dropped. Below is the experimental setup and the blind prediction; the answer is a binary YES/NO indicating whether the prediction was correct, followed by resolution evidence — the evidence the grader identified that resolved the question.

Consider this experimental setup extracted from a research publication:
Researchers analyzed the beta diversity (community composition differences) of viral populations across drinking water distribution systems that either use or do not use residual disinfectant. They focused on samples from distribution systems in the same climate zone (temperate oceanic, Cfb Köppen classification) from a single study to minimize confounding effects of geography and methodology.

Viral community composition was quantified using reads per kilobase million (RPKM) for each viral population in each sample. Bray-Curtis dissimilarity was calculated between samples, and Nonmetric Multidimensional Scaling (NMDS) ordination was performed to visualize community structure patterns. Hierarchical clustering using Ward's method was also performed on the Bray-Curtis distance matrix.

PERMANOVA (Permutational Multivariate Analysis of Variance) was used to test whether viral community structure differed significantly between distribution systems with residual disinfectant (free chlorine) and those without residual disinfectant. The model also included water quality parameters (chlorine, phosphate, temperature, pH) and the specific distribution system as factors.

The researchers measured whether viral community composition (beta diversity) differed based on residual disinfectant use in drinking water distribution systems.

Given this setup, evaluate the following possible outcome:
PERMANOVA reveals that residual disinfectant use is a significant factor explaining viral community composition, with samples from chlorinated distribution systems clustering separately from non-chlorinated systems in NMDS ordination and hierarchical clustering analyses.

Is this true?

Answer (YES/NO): YES